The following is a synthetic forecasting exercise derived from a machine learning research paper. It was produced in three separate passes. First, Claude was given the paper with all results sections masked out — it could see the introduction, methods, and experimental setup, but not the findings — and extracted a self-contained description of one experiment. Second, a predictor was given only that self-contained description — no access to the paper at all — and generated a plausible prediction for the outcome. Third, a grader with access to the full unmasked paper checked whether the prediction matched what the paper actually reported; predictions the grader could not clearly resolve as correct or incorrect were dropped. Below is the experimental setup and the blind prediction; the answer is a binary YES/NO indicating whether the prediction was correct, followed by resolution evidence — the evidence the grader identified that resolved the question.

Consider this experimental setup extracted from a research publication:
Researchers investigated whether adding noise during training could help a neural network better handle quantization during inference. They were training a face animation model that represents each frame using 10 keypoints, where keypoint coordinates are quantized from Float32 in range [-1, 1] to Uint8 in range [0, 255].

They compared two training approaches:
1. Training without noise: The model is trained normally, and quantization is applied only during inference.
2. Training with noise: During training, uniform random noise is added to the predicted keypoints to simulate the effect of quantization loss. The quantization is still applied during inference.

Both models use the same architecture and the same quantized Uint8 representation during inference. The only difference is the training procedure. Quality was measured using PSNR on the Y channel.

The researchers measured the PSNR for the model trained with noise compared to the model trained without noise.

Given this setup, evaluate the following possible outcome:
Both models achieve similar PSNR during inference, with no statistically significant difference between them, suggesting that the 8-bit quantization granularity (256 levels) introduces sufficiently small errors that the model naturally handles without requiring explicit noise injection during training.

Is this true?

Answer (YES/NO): NO